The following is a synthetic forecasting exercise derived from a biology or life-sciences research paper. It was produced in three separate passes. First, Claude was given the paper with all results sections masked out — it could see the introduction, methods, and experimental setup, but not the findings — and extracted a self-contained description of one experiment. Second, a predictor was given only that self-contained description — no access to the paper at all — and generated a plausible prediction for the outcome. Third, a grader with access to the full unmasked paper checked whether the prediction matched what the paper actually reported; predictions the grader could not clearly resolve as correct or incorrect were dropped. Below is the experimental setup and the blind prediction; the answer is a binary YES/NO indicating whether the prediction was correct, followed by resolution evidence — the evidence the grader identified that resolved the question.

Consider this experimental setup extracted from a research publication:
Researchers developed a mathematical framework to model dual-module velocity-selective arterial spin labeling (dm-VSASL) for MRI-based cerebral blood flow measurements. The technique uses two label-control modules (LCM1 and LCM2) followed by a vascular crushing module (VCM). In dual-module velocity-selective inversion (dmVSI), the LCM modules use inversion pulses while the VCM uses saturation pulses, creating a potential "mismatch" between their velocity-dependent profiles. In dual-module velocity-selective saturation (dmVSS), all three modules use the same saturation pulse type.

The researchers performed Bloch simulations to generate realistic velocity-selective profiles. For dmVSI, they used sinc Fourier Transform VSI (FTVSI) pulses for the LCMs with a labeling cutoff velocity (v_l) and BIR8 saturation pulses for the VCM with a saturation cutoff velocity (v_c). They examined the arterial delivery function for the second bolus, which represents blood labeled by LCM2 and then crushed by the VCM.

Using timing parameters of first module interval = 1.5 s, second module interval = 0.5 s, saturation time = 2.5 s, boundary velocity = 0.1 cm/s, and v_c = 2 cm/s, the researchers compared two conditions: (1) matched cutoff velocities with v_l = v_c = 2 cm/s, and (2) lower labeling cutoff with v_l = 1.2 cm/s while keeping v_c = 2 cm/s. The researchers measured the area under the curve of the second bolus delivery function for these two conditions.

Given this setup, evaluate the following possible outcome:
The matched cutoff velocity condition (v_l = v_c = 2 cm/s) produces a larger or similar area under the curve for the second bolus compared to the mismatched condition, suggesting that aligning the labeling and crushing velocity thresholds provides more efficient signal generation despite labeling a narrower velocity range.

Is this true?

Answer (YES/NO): NO